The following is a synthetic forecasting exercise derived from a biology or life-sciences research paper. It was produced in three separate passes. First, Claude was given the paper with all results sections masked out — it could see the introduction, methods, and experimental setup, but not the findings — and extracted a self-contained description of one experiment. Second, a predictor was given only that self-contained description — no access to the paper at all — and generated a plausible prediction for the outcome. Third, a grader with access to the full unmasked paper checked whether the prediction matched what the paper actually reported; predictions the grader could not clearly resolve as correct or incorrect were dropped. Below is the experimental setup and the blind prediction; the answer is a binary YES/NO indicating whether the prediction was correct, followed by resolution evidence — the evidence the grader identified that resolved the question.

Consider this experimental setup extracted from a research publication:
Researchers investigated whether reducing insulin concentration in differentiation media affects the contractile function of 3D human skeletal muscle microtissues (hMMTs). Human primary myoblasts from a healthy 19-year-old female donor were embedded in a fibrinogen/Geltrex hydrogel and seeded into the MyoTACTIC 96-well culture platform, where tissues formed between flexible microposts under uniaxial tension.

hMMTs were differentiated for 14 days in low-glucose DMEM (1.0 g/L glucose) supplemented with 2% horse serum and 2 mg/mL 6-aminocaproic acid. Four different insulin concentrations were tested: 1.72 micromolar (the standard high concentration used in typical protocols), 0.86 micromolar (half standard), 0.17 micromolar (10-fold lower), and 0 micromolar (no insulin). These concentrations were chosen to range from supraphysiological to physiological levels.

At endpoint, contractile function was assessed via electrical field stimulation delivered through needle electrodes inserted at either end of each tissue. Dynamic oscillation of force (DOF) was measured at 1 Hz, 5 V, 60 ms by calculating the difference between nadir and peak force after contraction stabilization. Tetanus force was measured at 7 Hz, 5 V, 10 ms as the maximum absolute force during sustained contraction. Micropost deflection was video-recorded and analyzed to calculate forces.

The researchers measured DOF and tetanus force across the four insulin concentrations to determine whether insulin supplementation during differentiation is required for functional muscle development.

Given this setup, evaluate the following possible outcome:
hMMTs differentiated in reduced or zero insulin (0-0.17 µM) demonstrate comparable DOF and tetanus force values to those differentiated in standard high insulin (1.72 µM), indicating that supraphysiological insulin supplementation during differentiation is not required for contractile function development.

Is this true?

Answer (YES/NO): NO